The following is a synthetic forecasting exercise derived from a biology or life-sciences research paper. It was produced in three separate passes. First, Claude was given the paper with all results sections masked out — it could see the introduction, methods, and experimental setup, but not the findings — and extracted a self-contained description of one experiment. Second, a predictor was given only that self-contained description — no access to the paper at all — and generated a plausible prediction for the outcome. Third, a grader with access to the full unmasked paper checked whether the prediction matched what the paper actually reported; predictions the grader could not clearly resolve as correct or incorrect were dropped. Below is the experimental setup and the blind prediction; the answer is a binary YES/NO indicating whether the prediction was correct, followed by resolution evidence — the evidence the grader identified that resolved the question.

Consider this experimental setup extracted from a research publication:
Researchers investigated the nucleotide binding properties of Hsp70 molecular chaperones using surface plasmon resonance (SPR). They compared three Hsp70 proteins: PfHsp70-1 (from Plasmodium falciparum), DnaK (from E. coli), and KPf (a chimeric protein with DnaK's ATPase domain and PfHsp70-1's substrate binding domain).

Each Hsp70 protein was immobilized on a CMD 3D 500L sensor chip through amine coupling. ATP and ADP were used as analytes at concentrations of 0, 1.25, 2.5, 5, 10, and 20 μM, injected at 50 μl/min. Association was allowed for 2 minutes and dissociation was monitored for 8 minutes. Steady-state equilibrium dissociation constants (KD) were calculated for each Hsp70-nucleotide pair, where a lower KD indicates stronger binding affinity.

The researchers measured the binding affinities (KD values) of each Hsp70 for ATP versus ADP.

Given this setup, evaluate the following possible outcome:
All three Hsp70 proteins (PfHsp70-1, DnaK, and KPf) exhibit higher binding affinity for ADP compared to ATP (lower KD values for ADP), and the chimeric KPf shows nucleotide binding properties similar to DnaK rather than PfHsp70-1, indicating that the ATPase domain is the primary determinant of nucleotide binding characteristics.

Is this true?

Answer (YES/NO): NO